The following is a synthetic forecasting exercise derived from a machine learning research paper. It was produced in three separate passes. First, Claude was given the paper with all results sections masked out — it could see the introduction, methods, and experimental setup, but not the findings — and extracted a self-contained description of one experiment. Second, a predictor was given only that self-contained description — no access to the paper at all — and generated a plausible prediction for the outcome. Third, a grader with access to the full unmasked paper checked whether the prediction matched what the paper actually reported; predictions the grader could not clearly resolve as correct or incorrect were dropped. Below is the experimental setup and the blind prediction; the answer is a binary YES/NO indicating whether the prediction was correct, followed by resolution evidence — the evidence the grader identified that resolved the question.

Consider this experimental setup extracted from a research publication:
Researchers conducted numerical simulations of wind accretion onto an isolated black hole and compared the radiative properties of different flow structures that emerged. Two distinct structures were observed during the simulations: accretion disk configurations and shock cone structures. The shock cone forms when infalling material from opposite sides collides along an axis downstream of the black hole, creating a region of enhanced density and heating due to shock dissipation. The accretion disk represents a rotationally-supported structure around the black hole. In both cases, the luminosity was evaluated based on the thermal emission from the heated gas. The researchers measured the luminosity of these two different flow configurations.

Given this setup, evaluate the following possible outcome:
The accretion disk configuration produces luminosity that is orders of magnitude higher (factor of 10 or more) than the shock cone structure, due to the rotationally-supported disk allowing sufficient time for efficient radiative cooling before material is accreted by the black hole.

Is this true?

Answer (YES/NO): YES